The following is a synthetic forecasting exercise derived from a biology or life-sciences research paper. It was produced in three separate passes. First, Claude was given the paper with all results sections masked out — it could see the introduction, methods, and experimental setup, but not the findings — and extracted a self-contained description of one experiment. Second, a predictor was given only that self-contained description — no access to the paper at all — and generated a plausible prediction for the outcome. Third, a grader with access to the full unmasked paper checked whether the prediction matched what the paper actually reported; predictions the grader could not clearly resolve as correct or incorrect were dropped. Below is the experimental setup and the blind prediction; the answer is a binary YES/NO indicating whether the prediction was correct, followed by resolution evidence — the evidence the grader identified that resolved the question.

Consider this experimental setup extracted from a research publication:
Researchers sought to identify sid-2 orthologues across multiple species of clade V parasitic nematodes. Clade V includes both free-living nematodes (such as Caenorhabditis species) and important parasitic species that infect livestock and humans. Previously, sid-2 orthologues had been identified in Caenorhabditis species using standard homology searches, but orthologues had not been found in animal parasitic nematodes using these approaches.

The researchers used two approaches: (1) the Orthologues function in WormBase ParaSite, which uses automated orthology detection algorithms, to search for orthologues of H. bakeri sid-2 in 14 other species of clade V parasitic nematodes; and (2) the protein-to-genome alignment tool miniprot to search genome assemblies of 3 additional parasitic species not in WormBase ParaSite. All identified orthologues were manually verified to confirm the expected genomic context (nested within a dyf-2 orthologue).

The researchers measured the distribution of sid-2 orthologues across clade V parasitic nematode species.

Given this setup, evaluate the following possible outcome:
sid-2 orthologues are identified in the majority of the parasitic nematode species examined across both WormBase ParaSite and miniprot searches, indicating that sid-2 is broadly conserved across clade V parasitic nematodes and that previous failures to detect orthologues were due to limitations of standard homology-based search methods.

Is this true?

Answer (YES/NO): YES